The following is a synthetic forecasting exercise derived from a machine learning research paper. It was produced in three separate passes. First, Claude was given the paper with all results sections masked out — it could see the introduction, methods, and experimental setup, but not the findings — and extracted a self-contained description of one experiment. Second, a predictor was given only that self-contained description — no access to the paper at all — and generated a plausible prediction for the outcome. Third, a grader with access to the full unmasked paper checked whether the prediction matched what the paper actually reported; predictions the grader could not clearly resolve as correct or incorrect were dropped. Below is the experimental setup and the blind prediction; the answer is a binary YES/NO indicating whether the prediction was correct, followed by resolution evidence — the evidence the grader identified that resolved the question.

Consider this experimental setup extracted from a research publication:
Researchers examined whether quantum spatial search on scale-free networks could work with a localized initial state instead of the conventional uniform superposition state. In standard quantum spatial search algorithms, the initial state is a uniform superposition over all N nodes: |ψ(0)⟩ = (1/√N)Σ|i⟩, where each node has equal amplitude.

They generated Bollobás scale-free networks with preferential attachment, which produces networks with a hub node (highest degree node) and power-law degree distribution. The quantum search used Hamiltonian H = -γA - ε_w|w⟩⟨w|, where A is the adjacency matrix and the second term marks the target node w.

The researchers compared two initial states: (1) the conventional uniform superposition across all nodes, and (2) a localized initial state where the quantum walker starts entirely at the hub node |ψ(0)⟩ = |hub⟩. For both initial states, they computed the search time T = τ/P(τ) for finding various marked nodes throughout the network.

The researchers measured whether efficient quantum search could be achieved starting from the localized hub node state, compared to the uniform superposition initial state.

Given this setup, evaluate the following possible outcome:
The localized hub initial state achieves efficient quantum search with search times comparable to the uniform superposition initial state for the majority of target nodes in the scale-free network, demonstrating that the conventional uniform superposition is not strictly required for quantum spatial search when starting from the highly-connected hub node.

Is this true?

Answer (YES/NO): NO